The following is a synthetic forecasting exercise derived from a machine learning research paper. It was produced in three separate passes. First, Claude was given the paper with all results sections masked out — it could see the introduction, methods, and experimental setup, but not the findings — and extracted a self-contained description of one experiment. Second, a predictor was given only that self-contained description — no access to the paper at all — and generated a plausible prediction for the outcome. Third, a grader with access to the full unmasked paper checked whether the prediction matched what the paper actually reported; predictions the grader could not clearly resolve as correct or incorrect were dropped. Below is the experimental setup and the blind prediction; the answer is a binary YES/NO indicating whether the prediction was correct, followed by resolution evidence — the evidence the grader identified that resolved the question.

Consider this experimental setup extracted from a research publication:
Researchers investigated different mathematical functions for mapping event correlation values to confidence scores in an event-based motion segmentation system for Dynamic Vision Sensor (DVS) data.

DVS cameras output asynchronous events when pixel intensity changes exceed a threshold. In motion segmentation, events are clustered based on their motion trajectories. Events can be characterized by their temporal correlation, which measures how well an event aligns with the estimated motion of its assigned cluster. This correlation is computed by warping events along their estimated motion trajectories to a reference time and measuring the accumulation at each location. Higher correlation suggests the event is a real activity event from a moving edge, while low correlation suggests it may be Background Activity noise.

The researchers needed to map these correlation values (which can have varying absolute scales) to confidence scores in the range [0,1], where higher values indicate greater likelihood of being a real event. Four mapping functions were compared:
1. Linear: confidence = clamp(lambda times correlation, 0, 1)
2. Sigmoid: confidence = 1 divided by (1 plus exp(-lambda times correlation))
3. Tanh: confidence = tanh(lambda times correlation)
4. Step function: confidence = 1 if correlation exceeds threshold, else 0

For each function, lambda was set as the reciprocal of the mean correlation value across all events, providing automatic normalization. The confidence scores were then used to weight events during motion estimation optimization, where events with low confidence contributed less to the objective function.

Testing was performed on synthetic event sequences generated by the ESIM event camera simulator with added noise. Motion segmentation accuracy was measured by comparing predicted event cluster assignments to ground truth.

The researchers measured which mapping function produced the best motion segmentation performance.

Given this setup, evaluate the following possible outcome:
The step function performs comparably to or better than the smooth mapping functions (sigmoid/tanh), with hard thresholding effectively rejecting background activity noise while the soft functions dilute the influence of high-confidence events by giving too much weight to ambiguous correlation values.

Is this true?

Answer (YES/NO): NO